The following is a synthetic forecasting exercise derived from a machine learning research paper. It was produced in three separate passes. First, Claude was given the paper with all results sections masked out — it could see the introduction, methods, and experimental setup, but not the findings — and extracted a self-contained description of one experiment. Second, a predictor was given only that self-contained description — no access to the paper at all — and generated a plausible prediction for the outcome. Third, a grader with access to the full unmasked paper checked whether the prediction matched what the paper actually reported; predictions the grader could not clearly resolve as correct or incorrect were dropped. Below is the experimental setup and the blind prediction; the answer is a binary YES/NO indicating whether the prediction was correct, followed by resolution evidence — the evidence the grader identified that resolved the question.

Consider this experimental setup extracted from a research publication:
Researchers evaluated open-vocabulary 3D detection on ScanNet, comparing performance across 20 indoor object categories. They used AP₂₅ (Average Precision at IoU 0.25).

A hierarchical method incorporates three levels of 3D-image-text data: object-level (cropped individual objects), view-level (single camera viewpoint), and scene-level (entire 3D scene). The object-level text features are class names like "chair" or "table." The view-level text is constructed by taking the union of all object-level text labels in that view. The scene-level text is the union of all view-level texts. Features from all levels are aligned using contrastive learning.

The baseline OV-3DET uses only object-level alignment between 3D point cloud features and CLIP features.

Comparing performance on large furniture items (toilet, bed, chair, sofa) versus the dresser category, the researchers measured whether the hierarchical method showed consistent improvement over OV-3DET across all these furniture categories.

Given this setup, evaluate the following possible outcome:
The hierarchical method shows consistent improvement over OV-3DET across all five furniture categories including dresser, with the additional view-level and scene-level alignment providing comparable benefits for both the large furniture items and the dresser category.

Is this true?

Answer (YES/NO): NO